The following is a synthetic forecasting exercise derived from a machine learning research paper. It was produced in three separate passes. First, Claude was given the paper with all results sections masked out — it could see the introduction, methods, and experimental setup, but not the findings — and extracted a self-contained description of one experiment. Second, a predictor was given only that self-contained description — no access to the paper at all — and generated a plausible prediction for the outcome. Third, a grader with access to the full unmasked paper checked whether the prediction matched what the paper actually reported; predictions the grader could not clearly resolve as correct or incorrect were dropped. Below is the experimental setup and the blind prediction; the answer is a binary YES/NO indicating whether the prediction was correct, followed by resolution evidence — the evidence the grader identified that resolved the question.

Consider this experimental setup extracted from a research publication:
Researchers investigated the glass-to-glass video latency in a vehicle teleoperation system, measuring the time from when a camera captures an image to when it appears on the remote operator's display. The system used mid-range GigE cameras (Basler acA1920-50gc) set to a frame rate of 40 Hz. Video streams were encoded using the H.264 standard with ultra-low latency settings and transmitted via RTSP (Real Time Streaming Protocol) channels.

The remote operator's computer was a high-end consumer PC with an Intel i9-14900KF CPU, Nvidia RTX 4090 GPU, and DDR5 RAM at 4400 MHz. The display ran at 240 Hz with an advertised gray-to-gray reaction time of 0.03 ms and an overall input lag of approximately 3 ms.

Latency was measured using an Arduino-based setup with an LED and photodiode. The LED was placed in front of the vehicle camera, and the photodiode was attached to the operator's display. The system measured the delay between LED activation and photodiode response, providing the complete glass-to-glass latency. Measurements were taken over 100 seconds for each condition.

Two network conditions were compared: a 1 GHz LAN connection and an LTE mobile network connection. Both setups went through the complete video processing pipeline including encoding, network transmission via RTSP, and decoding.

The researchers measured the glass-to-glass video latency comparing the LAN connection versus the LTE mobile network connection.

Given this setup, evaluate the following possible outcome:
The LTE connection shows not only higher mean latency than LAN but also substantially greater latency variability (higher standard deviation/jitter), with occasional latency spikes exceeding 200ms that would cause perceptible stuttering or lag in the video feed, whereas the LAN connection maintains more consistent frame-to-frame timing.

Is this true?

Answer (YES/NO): NO